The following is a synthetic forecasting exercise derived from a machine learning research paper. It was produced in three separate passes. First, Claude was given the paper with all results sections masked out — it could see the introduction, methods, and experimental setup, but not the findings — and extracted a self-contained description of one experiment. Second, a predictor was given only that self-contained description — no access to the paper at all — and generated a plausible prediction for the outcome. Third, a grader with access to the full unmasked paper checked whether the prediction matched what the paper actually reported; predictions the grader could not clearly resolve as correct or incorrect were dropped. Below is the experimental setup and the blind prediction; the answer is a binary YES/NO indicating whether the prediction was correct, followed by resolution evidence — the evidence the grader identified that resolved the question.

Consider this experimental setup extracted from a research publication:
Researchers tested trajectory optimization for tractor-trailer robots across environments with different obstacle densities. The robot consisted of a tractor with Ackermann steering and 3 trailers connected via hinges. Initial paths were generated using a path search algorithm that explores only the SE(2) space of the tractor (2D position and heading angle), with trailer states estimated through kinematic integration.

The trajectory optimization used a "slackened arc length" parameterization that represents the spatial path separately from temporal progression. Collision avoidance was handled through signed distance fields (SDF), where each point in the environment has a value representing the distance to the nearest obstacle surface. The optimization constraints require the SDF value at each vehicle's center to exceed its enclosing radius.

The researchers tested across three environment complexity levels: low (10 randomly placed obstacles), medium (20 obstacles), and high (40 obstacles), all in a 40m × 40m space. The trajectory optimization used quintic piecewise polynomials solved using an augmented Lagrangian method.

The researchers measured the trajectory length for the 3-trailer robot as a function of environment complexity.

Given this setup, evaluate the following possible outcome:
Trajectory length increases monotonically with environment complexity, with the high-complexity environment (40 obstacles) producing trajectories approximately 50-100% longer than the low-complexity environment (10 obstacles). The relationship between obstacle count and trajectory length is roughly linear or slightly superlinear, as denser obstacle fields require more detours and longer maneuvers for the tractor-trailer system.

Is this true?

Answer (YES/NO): NO